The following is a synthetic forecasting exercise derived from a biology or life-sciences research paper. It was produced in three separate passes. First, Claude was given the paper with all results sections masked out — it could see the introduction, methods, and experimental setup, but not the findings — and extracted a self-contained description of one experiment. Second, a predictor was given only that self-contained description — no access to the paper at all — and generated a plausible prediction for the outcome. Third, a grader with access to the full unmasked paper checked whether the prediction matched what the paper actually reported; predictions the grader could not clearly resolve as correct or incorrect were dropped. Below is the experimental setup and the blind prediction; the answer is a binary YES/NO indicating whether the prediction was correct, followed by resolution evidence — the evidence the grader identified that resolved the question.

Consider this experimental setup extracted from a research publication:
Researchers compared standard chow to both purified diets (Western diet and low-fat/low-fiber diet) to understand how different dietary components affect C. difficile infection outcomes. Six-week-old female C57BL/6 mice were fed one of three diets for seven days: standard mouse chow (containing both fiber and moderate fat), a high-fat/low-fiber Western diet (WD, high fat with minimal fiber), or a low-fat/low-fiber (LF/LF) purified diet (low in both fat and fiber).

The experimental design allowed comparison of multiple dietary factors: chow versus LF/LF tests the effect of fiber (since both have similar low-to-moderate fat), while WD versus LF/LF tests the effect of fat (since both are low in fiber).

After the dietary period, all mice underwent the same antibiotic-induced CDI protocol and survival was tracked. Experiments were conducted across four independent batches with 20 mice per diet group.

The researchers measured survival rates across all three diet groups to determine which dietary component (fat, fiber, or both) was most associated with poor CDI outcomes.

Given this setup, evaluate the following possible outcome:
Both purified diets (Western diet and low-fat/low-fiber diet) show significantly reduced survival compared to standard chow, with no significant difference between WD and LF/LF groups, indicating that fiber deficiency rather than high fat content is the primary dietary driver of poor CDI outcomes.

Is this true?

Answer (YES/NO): NO